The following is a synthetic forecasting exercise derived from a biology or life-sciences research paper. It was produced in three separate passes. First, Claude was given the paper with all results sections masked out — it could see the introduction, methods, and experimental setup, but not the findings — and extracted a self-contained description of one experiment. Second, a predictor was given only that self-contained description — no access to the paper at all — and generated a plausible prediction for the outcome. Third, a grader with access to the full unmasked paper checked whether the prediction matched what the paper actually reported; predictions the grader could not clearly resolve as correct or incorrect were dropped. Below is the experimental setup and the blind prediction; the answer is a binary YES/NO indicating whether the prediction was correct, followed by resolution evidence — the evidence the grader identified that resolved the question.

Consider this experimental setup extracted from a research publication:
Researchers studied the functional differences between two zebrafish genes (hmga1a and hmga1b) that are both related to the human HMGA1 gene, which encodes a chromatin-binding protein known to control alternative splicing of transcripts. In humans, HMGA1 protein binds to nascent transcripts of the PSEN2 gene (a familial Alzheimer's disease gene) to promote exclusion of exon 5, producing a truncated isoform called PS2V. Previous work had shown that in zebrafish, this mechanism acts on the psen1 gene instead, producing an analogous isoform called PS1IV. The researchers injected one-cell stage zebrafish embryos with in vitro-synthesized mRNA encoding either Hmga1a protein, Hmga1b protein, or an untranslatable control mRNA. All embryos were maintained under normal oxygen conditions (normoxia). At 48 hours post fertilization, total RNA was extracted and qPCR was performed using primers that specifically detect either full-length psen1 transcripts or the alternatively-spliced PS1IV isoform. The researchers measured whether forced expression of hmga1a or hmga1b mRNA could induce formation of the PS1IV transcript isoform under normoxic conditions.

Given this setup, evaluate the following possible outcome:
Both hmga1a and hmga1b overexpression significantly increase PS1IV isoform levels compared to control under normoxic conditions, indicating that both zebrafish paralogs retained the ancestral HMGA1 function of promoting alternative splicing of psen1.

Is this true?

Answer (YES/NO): NO